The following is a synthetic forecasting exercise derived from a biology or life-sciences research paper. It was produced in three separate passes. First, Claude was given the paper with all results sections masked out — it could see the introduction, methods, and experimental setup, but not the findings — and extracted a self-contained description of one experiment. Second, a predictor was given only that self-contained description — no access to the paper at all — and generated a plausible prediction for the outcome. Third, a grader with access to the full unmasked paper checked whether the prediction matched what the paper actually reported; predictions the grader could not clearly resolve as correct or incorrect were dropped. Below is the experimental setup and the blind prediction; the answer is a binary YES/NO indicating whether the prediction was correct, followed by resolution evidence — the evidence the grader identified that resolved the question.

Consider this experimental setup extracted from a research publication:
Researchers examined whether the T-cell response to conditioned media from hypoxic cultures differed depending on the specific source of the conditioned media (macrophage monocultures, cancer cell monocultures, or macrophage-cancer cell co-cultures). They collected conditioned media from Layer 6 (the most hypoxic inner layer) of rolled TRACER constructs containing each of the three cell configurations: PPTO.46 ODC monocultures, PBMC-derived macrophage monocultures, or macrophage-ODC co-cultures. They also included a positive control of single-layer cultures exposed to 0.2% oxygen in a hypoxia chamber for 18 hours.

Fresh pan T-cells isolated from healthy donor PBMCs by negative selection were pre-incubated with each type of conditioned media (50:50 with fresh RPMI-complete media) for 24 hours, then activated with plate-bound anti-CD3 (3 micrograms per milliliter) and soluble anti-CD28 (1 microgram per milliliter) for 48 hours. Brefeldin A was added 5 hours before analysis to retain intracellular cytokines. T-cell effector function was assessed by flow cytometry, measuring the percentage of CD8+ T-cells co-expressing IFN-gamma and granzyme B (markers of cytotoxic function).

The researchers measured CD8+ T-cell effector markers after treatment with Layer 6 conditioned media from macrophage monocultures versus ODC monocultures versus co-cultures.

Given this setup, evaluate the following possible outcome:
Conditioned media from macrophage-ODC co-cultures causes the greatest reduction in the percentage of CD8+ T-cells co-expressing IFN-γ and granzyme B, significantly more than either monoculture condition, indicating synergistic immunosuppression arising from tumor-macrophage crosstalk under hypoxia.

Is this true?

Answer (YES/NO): NO